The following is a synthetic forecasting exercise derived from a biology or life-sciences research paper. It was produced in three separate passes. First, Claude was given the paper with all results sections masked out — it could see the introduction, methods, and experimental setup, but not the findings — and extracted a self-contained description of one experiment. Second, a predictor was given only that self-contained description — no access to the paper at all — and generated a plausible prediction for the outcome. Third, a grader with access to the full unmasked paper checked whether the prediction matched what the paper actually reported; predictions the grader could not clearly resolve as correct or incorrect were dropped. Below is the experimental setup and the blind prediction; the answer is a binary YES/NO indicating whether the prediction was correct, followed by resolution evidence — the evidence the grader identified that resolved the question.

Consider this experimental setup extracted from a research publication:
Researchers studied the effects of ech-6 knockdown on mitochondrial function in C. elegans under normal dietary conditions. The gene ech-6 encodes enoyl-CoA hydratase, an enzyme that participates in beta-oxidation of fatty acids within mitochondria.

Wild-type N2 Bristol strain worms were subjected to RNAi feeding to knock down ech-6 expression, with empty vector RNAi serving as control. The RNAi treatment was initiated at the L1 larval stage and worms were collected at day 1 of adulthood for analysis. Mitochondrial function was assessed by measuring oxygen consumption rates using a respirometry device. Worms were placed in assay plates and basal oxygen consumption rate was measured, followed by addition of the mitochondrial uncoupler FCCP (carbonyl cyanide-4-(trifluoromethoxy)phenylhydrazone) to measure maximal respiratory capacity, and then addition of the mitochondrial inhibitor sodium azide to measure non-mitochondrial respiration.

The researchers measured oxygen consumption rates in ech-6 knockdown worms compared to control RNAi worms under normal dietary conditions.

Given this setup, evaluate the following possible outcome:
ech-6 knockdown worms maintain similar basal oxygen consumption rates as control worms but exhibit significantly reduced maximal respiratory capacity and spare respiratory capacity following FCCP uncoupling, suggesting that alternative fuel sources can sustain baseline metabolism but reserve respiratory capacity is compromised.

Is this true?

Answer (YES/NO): NO